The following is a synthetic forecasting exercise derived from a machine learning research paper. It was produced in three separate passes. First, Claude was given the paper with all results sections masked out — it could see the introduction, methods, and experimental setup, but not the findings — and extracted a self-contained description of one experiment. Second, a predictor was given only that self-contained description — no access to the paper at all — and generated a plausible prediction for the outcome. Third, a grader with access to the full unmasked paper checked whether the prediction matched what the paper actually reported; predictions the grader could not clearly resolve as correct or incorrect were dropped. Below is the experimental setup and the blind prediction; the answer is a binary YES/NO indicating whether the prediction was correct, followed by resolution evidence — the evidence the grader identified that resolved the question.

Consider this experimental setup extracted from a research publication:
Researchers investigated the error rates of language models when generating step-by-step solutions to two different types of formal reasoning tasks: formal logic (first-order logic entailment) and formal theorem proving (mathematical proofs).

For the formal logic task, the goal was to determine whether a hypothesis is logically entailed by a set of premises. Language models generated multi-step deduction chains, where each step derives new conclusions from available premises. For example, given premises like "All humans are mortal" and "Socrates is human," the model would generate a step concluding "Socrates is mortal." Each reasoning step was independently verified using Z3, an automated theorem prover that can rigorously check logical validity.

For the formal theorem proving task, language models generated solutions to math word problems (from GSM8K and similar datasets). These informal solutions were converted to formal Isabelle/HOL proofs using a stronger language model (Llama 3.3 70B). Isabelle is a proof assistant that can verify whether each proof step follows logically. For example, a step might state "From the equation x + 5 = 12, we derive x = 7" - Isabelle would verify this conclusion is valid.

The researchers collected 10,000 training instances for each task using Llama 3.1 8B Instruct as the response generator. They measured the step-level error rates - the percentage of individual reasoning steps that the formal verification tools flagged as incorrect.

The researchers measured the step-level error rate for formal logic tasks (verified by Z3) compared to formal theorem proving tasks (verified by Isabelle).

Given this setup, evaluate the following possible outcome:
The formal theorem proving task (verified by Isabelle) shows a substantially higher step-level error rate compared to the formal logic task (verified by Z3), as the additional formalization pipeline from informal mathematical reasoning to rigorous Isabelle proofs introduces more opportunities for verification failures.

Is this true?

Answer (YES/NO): NO